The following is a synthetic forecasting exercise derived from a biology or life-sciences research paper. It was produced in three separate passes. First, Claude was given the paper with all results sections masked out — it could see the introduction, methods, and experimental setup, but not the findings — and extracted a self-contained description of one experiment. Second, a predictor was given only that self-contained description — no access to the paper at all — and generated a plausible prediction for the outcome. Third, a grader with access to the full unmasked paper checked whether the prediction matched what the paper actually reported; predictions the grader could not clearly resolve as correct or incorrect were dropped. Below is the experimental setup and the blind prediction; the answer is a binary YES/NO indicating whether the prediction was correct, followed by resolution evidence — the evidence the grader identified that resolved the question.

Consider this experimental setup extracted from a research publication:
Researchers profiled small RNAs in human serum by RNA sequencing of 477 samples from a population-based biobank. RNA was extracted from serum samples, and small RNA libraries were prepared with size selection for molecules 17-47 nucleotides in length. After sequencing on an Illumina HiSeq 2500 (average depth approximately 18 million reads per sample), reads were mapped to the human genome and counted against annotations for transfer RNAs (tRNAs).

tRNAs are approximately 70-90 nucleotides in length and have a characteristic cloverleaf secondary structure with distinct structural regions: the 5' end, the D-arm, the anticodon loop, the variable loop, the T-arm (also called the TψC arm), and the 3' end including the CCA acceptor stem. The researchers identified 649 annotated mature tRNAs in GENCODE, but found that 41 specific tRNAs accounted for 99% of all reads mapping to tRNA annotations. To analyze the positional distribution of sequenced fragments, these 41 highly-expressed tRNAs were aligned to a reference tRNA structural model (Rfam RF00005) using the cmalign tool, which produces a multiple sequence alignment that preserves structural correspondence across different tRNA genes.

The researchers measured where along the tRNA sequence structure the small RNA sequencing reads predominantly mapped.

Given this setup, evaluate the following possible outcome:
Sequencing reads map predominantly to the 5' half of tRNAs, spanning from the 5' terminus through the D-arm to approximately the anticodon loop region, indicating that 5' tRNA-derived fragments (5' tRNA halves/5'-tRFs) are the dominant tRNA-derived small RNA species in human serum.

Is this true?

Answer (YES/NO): NO